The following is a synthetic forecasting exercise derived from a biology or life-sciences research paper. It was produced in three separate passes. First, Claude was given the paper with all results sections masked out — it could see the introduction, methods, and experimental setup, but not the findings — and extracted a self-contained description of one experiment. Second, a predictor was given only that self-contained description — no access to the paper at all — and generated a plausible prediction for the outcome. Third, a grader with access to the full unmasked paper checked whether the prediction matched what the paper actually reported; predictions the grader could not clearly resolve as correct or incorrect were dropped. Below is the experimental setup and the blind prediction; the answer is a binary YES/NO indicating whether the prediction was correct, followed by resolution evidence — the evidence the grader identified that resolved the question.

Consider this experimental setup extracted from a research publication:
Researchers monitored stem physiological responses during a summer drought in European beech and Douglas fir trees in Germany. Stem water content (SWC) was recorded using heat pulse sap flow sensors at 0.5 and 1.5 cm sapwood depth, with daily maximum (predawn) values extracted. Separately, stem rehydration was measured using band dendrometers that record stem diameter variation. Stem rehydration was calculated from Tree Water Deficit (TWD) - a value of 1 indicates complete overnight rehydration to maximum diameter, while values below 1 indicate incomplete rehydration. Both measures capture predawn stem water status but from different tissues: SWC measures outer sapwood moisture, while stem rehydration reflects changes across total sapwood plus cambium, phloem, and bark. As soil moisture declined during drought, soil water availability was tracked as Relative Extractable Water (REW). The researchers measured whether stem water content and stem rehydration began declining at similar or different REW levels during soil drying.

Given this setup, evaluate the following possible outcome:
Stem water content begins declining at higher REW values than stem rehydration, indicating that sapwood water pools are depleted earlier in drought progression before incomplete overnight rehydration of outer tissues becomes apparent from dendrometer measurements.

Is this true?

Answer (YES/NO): YES